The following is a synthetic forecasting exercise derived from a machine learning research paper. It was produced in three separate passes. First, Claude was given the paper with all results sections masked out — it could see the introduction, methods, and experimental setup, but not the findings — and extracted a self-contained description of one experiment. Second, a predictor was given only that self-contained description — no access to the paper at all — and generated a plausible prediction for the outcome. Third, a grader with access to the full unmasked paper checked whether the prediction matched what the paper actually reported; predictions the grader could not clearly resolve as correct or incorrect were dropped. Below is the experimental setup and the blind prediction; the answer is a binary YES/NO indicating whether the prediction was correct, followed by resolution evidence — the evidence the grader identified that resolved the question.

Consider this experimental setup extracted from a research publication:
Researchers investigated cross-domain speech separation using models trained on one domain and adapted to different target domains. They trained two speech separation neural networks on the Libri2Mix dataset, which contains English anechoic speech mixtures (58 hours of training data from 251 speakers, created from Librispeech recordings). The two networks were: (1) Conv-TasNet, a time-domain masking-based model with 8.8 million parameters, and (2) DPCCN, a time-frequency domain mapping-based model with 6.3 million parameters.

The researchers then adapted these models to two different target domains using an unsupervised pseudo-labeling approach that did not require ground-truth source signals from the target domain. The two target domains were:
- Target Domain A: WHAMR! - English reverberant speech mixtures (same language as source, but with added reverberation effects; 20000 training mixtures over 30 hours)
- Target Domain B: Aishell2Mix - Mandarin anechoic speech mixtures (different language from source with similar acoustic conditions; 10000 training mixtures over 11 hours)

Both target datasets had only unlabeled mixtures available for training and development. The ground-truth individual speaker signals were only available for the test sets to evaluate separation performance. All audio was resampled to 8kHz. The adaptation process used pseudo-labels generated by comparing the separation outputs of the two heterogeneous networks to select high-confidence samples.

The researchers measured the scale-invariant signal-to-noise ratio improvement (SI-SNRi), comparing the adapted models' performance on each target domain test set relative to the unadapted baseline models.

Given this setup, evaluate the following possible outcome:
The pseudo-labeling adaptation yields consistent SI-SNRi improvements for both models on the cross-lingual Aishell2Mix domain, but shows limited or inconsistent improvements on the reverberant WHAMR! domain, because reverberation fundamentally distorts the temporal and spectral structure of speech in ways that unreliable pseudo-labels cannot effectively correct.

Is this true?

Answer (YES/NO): NO